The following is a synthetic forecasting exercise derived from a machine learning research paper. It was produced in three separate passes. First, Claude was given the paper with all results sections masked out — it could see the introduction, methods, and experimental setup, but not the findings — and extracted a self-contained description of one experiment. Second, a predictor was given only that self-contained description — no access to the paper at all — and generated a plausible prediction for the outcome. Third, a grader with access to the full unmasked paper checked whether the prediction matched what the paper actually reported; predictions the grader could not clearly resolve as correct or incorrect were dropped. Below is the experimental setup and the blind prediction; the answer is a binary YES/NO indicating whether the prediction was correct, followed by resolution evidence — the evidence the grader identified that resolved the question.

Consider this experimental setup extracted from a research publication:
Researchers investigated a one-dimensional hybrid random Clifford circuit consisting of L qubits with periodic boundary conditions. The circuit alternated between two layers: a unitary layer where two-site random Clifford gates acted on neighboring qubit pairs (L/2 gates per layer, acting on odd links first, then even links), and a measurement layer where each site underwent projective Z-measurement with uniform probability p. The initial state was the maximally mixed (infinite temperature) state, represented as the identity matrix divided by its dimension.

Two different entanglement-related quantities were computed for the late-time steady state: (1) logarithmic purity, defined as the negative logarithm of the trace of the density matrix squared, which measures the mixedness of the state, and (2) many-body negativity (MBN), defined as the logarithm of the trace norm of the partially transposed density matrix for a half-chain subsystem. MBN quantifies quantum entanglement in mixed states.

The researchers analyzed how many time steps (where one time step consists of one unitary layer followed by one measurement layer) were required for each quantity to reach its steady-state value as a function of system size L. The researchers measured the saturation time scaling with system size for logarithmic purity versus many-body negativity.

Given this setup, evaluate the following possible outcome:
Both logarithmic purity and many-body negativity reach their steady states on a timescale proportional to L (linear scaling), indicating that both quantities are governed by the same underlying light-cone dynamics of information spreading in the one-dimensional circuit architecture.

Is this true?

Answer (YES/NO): NO